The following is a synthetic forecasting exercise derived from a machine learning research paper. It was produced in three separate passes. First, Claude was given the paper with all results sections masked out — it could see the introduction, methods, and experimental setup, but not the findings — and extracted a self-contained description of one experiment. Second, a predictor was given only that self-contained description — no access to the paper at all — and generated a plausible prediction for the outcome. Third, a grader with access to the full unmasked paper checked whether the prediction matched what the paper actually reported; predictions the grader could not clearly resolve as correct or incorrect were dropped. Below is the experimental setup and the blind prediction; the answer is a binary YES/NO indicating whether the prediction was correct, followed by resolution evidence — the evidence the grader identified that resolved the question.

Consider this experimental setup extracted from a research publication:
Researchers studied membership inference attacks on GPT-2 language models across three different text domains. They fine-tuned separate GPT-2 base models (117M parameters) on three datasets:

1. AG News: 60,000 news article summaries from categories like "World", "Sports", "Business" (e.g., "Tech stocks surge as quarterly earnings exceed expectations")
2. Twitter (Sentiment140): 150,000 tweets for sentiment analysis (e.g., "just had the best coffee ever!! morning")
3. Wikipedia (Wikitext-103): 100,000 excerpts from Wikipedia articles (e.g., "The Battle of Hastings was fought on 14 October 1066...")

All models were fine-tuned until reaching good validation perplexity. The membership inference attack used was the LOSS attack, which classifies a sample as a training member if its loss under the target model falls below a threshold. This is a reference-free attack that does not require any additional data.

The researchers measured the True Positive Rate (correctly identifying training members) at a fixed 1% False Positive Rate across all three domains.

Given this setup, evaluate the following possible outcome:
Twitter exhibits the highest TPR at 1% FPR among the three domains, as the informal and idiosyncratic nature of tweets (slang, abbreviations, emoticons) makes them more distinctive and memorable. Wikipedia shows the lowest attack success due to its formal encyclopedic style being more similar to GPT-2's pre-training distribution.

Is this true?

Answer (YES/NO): NO